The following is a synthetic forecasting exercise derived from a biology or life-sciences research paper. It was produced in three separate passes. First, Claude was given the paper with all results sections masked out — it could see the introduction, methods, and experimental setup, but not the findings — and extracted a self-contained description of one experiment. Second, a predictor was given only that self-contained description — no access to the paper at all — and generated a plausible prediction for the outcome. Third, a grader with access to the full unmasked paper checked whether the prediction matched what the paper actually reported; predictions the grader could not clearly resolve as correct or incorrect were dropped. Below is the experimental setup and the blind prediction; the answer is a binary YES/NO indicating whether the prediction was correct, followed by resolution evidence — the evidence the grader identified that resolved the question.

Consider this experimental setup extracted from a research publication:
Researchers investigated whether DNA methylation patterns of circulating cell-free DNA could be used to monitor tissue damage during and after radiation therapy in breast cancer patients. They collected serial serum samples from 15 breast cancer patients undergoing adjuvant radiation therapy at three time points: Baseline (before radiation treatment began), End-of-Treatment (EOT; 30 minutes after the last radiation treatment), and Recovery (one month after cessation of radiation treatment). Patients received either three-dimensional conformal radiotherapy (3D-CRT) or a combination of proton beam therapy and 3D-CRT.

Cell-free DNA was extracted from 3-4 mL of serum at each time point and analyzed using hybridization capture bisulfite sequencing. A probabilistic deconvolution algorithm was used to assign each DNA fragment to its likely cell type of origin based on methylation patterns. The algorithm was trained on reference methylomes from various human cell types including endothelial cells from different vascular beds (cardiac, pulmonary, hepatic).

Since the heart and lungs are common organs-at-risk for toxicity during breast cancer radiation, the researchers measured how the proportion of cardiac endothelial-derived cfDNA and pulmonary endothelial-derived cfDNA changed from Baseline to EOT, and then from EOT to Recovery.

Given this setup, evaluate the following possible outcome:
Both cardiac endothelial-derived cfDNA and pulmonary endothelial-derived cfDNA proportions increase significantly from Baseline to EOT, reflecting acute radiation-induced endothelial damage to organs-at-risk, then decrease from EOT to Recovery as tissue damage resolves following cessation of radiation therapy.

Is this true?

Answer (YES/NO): NO